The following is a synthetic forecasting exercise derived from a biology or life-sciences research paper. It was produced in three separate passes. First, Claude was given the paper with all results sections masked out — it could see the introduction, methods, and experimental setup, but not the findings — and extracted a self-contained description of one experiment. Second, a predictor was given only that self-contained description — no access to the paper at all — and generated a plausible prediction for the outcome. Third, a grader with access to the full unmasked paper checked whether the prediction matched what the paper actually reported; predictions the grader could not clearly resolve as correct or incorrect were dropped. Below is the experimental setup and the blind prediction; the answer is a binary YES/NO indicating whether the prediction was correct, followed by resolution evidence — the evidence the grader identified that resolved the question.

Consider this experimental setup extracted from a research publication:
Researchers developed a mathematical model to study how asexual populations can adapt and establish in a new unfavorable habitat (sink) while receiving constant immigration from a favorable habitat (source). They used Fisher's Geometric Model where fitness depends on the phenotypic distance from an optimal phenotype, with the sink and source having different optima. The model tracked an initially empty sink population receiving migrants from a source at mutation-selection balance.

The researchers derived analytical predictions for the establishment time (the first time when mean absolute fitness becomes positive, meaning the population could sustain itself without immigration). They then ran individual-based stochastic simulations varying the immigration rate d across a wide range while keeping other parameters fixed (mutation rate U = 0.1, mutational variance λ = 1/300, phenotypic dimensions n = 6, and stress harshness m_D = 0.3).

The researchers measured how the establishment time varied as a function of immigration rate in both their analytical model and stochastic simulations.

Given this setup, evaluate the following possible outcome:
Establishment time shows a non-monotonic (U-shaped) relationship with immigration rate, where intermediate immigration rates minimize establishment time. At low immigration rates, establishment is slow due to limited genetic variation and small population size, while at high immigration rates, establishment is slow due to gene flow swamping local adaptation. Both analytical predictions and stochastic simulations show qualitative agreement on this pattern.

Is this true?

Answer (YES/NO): NO